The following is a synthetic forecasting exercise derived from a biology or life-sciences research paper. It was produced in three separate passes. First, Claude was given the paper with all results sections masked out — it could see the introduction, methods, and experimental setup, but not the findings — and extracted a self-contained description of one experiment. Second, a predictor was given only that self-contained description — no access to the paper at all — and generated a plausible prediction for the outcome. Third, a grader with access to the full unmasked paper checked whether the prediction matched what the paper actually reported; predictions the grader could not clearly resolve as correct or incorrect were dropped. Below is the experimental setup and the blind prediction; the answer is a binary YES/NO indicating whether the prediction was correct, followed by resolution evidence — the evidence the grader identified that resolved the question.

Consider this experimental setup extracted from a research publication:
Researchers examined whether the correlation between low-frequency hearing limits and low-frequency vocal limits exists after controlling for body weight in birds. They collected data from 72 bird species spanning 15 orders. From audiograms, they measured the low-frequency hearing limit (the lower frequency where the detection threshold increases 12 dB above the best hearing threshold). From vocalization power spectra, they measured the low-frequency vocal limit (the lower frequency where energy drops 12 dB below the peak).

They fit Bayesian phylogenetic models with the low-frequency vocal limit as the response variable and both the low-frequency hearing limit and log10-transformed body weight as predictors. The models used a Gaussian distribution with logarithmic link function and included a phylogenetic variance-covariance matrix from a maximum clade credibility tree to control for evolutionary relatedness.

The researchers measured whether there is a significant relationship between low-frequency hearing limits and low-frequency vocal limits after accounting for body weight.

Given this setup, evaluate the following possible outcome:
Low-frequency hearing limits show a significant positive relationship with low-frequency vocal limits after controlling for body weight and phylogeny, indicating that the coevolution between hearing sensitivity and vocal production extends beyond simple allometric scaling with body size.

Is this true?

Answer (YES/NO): NO